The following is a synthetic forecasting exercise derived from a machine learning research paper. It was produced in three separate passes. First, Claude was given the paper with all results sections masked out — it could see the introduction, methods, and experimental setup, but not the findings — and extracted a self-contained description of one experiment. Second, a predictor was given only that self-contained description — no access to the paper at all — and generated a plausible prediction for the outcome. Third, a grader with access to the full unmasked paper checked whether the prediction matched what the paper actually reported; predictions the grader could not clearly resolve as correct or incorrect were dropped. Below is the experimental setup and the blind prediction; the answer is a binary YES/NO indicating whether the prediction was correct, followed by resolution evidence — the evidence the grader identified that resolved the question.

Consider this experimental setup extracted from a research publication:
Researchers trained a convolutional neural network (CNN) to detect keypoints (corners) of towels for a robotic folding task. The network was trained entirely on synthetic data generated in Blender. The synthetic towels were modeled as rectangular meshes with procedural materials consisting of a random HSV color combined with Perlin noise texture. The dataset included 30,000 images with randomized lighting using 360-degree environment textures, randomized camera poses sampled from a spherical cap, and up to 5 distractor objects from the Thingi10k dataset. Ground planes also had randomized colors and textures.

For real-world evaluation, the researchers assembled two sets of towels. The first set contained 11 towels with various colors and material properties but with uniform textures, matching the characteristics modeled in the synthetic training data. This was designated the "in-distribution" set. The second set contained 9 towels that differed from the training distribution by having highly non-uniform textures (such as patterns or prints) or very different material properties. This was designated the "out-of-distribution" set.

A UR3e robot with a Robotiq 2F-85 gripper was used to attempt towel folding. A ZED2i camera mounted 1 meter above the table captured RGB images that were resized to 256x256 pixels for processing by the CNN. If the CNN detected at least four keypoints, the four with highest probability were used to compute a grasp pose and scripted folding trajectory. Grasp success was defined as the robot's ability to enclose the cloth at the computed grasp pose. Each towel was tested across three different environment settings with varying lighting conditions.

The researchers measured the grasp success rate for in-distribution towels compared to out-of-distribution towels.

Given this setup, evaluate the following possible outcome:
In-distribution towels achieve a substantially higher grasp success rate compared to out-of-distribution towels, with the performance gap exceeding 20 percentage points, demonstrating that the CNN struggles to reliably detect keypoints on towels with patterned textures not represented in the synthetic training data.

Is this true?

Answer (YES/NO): YES